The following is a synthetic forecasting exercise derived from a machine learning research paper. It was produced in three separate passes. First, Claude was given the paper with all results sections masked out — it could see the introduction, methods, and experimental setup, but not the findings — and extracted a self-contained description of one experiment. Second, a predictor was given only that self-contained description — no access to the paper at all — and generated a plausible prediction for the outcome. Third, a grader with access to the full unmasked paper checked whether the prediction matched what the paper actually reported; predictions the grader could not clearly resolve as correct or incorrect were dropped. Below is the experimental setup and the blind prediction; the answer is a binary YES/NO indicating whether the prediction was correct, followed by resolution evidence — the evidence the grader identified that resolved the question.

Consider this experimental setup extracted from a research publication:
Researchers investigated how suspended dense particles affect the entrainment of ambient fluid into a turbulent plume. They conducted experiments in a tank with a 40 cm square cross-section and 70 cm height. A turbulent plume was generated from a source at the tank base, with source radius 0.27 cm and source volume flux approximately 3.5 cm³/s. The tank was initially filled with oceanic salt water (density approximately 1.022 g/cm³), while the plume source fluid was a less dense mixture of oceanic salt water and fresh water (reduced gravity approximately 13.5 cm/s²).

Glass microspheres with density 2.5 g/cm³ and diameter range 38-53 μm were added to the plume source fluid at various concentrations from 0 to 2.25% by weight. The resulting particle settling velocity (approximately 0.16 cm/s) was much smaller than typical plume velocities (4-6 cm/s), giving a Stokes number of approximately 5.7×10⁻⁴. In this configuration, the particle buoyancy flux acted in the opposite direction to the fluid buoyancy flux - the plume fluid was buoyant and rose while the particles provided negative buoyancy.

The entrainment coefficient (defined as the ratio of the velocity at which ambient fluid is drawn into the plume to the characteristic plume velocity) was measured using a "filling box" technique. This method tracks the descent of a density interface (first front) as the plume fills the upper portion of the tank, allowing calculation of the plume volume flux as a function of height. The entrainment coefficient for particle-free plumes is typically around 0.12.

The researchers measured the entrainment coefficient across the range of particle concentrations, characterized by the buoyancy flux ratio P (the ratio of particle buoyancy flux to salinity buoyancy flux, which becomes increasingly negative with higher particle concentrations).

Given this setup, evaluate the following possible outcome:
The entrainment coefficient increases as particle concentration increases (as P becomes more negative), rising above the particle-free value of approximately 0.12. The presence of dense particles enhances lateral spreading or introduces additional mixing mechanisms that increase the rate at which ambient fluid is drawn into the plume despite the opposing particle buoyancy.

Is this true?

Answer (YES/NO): YES